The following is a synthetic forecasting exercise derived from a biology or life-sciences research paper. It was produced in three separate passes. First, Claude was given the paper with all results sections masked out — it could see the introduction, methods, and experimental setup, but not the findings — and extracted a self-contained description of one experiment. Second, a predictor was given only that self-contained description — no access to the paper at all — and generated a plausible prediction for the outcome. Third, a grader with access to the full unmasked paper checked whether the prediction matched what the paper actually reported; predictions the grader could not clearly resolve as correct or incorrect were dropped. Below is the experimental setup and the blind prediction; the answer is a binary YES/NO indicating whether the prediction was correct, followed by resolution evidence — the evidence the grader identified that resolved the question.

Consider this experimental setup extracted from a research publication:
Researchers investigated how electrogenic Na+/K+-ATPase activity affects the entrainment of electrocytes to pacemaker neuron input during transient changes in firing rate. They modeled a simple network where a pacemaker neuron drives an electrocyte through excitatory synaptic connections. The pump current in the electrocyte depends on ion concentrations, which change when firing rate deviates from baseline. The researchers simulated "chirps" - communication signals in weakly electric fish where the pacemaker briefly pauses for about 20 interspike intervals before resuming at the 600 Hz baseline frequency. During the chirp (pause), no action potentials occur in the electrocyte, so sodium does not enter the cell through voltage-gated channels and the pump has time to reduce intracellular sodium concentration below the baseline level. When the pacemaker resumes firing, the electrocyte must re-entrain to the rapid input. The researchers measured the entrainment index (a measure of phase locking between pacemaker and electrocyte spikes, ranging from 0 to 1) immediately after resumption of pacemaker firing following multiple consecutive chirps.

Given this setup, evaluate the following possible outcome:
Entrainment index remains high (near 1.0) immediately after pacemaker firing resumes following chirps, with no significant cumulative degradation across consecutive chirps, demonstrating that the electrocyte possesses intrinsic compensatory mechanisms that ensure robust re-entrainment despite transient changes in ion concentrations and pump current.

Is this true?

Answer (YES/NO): NO